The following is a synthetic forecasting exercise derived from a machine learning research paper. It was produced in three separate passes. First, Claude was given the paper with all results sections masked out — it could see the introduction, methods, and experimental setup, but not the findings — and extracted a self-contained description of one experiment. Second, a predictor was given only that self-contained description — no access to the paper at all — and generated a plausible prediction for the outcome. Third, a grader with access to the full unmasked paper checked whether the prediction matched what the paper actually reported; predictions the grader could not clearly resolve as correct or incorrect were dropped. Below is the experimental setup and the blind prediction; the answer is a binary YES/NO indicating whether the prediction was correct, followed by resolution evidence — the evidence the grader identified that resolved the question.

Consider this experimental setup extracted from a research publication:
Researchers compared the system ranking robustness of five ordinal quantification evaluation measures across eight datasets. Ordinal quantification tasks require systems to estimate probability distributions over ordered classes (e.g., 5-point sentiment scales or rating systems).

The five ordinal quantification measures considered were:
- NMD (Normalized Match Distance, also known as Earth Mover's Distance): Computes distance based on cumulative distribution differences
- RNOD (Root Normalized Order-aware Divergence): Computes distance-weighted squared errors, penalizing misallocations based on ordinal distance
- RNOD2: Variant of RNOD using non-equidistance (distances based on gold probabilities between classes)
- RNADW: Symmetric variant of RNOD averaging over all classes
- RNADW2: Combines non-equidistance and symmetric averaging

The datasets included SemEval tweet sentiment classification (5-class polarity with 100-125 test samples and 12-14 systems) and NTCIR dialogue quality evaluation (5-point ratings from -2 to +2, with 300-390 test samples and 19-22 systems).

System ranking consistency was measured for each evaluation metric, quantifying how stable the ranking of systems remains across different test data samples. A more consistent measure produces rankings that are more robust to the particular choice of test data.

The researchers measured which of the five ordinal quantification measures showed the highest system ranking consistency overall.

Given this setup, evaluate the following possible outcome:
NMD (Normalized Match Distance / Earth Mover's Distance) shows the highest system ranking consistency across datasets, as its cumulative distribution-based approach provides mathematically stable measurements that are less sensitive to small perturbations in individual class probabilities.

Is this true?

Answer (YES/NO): NO